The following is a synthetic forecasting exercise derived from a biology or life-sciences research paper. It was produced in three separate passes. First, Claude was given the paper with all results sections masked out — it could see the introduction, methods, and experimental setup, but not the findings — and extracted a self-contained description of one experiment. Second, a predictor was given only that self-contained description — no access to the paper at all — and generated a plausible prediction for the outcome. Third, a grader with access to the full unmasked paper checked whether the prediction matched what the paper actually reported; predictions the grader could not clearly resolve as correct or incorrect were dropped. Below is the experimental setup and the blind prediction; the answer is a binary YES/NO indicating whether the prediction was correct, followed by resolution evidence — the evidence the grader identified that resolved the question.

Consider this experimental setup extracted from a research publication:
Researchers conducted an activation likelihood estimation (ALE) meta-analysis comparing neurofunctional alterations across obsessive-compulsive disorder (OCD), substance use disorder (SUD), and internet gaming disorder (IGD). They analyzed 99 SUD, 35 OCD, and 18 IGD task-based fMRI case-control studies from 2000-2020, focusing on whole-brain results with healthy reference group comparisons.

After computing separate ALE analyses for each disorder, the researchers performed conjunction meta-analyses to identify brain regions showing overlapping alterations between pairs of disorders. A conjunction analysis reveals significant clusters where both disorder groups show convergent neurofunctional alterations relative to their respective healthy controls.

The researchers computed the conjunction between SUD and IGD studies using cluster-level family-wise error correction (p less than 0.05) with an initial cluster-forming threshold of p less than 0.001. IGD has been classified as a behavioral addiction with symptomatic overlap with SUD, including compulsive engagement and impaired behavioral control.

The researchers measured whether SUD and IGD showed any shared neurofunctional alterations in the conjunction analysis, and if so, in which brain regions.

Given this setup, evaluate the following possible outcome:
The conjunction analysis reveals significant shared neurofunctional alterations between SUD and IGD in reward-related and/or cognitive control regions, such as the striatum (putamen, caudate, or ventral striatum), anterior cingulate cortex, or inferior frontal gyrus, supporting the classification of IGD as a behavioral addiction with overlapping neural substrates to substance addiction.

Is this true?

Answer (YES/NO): YES